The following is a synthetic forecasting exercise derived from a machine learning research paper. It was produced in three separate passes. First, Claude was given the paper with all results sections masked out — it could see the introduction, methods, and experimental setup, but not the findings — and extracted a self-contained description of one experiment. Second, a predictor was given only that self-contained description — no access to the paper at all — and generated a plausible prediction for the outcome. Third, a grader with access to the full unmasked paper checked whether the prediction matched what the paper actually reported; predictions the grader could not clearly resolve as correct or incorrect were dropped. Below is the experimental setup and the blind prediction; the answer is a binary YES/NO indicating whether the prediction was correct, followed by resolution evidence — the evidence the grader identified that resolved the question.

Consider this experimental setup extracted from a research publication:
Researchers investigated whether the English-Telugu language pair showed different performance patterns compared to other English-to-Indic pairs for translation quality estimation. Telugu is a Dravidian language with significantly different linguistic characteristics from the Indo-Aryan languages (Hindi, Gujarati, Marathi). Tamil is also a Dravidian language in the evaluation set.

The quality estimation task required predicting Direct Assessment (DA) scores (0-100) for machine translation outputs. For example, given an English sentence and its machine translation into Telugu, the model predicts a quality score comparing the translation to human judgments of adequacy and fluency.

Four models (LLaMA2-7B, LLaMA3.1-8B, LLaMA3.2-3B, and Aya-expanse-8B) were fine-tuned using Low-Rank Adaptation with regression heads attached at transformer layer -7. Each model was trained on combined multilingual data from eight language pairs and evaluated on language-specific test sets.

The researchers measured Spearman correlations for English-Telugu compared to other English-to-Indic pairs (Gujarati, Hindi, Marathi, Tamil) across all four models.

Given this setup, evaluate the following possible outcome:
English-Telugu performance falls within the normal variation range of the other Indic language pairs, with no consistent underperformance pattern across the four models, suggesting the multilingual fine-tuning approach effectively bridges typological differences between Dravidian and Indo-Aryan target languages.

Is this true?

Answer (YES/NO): NO